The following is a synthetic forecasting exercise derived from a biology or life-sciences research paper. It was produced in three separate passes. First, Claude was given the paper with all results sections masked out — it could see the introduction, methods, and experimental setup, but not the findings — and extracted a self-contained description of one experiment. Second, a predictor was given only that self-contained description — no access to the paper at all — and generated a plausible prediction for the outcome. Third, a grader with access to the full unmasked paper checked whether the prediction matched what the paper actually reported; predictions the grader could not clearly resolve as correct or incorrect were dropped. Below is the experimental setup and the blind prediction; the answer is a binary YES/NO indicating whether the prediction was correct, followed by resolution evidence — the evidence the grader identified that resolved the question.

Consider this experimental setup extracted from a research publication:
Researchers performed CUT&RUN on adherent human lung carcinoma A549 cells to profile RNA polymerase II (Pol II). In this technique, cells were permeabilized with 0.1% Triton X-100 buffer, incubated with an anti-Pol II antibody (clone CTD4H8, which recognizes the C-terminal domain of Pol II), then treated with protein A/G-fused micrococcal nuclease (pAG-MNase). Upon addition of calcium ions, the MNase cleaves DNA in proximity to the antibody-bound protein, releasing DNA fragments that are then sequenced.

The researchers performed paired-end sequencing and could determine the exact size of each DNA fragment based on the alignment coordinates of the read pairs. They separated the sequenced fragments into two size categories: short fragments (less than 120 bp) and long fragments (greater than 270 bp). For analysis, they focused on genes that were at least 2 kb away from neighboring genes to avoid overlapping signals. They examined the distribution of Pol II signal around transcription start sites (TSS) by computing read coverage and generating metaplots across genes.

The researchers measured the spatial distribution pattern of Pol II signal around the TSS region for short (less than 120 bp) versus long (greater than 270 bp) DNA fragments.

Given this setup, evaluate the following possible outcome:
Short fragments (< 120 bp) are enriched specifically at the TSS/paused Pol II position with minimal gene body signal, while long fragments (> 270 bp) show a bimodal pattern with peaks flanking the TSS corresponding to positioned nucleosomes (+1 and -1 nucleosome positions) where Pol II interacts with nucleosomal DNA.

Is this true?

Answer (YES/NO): NO